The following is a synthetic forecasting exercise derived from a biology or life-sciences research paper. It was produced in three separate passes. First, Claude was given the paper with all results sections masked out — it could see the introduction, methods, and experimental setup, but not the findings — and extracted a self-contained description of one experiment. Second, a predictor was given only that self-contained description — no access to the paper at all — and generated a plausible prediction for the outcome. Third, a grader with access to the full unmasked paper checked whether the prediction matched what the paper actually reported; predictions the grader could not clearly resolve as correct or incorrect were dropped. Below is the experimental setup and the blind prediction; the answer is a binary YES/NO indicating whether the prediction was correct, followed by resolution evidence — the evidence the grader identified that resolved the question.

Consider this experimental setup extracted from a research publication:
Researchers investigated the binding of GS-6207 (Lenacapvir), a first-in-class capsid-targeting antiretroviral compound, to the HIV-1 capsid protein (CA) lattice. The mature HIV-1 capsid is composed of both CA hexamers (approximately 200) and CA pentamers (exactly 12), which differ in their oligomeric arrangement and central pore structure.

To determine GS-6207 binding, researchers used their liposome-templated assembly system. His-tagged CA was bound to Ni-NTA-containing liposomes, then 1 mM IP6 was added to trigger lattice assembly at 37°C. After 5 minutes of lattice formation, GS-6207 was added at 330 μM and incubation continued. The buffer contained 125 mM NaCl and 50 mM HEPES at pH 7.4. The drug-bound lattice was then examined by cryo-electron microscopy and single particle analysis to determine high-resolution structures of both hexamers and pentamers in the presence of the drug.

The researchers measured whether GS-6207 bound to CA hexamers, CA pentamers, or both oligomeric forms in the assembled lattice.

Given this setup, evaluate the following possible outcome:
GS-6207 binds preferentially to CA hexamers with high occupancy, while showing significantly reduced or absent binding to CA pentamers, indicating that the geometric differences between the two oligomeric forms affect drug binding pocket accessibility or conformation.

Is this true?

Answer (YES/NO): YES